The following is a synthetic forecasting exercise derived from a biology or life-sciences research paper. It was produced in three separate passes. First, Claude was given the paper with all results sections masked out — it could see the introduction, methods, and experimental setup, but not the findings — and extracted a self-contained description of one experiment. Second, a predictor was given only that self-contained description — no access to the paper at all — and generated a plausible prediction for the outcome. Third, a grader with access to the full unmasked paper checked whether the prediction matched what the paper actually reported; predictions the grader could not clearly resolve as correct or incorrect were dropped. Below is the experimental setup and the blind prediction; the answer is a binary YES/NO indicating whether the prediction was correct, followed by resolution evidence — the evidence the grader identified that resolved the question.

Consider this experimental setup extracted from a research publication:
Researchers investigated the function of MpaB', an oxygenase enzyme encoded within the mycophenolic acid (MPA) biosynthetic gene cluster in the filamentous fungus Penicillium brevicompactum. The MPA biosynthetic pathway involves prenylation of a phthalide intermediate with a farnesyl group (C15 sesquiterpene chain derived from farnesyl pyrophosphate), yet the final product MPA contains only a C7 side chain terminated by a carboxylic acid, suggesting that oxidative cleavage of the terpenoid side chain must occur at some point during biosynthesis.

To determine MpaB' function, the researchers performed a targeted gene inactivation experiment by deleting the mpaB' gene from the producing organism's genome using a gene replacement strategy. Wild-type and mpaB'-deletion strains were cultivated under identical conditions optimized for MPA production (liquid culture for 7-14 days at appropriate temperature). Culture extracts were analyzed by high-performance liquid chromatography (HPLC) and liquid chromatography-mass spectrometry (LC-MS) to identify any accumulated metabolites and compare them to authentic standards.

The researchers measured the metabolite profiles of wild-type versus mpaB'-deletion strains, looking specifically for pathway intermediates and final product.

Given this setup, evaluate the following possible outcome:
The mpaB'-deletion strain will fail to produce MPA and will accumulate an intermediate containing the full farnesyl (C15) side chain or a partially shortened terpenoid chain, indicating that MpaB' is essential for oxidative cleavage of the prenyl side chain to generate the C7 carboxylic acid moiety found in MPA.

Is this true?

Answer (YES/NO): NO